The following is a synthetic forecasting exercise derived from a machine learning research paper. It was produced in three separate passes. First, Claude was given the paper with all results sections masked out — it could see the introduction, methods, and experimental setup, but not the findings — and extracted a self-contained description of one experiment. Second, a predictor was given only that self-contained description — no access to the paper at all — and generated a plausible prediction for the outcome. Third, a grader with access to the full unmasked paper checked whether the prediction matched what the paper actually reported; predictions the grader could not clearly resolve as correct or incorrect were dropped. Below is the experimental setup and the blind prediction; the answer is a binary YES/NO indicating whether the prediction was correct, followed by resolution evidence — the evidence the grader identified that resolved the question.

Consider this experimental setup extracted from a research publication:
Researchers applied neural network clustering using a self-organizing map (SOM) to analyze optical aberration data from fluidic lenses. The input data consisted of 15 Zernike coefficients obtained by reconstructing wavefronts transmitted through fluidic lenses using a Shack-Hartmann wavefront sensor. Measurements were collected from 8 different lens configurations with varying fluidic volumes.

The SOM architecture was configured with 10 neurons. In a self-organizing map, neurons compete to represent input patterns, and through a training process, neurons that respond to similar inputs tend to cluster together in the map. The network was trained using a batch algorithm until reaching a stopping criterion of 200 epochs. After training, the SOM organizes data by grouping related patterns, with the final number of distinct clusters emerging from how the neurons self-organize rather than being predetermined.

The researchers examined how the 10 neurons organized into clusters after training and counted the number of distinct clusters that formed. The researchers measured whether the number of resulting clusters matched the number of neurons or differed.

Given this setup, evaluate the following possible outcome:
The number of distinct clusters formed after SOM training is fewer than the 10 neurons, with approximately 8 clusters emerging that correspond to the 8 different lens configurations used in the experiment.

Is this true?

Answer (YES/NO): NO